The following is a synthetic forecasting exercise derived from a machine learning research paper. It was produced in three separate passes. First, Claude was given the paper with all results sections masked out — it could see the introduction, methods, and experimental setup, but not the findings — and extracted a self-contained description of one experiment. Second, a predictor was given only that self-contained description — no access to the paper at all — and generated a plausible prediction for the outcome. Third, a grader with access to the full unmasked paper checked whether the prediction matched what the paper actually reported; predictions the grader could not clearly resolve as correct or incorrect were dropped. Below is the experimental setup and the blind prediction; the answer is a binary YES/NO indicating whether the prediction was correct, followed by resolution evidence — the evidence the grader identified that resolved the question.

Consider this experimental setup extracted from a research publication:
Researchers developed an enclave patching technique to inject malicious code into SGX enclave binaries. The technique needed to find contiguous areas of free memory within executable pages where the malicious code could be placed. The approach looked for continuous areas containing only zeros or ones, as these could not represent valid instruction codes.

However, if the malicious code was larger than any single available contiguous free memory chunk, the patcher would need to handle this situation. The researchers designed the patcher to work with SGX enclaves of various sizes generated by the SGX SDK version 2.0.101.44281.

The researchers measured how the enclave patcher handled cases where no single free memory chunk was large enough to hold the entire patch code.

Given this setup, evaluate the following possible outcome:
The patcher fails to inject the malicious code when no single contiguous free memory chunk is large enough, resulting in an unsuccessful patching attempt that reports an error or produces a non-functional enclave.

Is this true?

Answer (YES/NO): NO